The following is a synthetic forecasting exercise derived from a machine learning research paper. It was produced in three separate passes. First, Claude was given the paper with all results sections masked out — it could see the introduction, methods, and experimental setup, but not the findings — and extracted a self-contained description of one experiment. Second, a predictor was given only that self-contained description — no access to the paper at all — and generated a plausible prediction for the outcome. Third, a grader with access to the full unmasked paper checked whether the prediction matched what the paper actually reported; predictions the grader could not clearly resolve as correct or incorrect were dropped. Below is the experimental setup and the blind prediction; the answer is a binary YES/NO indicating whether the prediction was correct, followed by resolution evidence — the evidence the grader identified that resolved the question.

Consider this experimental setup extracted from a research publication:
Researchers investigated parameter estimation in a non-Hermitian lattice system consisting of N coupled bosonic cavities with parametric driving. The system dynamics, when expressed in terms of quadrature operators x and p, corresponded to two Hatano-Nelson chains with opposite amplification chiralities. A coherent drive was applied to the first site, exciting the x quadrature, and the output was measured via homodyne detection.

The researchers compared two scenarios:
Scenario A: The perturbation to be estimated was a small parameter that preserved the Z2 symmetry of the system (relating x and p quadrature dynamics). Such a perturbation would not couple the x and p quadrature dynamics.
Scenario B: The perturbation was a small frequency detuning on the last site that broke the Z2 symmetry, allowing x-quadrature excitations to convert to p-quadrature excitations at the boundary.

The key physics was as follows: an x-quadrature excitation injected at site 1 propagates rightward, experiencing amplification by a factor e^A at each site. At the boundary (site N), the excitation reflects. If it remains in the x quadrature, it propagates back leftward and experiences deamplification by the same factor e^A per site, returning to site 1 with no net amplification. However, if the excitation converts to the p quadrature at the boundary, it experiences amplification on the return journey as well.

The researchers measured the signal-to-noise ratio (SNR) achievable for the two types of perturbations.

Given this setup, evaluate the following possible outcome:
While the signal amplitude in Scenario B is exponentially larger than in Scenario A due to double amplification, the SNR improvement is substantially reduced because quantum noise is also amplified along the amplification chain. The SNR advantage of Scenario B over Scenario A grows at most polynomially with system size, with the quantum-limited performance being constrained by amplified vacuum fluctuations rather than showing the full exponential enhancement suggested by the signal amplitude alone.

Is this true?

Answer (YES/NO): NO